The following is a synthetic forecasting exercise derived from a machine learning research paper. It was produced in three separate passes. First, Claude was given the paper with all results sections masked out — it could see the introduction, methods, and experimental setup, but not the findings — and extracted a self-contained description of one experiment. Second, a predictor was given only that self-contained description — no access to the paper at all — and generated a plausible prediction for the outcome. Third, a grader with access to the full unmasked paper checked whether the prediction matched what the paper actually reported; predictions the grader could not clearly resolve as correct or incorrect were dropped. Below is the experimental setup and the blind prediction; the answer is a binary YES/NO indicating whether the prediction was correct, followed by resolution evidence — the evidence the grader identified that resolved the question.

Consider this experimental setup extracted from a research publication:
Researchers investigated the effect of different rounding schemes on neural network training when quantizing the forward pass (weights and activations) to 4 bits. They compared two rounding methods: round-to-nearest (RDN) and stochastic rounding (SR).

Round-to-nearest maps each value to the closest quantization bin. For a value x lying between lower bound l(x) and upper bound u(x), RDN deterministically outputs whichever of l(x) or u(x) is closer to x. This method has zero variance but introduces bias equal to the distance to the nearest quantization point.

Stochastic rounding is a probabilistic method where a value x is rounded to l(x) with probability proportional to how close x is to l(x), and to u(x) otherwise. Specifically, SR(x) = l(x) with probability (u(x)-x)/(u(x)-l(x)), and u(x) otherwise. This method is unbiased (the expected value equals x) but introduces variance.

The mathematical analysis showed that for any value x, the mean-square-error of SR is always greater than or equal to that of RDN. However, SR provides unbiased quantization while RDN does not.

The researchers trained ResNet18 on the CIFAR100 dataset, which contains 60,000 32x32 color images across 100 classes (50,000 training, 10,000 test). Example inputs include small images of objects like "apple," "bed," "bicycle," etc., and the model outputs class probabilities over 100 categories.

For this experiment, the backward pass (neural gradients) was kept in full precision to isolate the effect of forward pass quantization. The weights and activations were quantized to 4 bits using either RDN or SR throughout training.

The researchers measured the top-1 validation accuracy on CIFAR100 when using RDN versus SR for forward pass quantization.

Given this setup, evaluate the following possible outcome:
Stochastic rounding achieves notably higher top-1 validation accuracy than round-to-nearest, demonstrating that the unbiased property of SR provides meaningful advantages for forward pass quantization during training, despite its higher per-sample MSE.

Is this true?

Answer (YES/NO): NO